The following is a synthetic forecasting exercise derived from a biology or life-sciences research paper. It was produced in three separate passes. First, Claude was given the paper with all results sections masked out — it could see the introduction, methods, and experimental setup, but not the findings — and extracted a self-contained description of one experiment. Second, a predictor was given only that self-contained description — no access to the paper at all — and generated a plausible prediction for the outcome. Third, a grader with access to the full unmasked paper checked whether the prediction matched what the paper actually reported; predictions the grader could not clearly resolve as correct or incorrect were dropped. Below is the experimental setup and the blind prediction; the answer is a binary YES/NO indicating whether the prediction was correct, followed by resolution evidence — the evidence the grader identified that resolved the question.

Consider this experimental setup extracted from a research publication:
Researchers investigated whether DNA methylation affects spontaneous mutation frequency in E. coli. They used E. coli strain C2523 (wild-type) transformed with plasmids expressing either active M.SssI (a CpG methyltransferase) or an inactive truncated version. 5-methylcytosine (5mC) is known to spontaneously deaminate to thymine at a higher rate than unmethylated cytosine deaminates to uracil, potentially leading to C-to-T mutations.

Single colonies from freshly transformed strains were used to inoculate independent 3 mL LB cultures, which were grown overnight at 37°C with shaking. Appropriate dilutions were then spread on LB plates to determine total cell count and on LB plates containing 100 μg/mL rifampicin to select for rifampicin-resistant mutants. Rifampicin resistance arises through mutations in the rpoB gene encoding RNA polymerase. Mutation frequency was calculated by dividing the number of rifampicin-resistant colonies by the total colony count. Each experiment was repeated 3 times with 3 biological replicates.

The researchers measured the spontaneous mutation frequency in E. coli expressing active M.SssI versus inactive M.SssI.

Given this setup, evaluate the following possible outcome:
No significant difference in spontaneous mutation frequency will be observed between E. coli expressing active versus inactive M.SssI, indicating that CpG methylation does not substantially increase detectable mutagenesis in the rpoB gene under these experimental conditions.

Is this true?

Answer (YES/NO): NO